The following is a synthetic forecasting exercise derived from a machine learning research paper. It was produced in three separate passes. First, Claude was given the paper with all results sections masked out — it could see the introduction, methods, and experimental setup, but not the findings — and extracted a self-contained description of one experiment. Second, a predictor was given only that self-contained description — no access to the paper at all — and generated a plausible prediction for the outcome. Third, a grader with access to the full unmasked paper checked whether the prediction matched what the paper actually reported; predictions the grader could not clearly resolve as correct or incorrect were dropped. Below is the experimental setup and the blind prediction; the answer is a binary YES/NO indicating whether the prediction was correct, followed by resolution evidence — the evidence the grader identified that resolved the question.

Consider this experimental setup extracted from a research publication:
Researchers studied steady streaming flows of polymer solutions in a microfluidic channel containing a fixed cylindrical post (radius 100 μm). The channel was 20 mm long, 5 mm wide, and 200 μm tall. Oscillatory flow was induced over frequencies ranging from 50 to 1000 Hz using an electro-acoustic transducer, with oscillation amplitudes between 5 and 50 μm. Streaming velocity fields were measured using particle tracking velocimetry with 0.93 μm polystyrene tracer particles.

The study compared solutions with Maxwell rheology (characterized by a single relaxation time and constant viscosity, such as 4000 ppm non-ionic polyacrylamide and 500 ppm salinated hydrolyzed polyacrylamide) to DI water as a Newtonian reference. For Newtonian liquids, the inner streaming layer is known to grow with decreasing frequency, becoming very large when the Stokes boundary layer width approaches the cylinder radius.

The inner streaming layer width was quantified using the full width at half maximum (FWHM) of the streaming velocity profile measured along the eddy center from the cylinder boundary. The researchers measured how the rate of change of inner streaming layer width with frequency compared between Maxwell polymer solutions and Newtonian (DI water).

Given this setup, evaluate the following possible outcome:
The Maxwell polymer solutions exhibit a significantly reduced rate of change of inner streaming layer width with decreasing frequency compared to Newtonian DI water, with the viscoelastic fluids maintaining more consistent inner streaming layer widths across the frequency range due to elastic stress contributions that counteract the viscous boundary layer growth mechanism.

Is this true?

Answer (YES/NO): NO